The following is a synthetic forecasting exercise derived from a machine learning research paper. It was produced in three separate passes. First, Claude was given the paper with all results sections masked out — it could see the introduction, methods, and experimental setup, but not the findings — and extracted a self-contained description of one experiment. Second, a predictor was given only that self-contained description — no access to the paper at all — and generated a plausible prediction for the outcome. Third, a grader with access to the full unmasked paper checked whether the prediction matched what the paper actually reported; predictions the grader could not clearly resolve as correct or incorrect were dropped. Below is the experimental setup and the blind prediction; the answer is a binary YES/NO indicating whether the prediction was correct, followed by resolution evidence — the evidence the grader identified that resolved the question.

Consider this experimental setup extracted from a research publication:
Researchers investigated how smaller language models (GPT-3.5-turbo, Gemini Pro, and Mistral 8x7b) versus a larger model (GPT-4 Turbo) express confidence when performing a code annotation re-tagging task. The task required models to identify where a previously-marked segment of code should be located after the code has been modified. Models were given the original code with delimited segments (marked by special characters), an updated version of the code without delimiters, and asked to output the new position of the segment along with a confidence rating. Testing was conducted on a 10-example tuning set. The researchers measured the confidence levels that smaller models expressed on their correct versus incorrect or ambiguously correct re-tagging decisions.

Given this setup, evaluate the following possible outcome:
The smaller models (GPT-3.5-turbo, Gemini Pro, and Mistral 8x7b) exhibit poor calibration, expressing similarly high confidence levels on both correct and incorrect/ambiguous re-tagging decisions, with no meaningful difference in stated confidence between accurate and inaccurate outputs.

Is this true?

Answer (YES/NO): YES